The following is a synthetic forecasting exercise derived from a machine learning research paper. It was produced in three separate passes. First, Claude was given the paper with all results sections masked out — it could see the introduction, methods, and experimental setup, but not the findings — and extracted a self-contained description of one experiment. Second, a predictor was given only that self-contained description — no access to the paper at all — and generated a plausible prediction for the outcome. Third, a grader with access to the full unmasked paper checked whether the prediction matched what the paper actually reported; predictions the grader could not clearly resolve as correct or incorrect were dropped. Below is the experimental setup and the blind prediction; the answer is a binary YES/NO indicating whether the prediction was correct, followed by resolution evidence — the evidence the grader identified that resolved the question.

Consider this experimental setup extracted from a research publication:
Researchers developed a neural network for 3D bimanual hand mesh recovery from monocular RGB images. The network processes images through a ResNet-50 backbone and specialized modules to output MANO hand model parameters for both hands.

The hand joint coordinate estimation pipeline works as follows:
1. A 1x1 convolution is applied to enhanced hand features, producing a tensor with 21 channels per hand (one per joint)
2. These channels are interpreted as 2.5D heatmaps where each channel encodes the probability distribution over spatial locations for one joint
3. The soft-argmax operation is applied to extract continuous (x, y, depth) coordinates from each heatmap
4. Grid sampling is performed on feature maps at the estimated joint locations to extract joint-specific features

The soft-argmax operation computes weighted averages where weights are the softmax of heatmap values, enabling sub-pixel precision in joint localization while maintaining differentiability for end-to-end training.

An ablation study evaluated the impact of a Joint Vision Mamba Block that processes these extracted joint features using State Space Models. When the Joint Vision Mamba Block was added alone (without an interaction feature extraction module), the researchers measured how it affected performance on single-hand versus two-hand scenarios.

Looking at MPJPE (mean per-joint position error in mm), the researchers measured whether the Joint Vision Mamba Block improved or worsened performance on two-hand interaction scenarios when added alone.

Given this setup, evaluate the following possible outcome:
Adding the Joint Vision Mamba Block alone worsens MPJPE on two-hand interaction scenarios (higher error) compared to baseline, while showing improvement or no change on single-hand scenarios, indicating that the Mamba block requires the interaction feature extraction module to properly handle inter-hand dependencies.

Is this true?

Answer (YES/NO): YES